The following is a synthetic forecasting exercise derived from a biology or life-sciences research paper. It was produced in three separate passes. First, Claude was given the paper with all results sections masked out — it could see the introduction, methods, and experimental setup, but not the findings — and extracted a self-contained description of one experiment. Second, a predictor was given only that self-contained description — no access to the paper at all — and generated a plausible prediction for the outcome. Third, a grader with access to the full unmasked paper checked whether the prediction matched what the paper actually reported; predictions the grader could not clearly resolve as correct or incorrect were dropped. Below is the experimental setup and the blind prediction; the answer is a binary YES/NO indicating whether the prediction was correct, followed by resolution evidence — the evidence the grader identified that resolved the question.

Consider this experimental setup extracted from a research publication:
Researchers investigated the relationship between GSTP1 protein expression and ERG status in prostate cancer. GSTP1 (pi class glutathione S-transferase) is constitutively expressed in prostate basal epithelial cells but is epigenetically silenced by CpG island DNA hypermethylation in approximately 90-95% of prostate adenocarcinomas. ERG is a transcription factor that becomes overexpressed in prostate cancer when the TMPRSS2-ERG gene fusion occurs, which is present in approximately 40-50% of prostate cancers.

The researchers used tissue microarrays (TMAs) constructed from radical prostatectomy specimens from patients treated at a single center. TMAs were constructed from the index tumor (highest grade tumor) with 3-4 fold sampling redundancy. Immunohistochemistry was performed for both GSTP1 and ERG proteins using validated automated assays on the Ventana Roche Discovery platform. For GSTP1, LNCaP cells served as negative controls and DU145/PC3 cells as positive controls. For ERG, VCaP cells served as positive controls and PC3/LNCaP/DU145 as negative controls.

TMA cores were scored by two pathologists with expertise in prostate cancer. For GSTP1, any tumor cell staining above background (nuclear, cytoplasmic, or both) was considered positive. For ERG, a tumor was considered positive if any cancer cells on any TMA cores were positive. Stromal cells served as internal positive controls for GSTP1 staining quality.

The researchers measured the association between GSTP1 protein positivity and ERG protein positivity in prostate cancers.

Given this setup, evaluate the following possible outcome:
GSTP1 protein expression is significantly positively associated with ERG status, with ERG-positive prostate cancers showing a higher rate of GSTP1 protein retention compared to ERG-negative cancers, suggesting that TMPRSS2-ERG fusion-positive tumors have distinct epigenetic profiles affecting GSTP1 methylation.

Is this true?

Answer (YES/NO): NO